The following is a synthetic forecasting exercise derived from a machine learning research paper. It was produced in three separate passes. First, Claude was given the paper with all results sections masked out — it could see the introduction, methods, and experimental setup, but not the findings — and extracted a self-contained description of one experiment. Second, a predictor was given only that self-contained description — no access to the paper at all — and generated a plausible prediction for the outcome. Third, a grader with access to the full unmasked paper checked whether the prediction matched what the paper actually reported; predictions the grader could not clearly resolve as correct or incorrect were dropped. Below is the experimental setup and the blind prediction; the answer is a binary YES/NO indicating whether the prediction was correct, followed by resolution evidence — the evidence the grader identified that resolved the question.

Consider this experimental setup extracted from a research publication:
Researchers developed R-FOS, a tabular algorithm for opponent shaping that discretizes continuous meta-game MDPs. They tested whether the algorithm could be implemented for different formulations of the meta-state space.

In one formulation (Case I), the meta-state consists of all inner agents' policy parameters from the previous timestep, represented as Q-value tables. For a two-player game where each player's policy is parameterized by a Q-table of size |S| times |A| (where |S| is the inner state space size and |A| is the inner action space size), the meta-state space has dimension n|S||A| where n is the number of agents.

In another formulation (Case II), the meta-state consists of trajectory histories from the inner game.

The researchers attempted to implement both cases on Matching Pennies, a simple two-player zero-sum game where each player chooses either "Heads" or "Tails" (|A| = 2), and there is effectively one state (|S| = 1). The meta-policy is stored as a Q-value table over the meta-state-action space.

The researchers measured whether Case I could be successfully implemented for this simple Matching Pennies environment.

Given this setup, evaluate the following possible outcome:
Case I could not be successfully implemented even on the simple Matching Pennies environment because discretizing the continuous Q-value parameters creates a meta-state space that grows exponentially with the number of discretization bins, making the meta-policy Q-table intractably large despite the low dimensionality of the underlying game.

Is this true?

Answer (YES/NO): YES